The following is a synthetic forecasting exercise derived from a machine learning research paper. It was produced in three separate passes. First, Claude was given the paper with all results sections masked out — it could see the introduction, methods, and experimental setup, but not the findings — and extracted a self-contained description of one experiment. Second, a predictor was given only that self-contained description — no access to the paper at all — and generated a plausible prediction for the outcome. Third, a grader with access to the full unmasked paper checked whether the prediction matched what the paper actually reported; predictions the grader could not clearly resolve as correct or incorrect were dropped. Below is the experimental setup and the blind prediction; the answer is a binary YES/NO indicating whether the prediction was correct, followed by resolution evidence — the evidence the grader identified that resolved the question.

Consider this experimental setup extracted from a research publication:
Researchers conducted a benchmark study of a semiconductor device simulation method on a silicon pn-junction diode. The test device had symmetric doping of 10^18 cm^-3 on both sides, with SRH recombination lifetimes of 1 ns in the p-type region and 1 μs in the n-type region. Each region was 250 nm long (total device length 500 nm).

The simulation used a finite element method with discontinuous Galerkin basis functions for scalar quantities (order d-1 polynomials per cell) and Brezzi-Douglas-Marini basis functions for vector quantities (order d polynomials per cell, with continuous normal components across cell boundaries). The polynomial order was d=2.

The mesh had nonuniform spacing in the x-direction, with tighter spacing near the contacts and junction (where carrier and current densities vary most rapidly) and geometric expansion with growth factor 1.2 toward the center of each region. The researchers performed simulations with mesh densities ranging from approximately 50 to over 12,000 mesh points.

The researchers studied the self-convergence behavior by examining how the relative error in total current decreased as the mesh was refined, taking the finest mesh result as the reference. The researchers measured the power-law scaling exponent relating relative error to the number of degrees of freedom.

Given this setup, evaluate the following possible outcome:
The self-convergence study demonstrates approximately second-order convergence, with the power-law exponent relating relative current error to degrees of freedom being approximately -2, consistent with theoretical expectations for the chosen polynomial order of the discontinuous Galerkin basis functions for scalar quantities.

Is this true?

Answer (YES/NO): NO